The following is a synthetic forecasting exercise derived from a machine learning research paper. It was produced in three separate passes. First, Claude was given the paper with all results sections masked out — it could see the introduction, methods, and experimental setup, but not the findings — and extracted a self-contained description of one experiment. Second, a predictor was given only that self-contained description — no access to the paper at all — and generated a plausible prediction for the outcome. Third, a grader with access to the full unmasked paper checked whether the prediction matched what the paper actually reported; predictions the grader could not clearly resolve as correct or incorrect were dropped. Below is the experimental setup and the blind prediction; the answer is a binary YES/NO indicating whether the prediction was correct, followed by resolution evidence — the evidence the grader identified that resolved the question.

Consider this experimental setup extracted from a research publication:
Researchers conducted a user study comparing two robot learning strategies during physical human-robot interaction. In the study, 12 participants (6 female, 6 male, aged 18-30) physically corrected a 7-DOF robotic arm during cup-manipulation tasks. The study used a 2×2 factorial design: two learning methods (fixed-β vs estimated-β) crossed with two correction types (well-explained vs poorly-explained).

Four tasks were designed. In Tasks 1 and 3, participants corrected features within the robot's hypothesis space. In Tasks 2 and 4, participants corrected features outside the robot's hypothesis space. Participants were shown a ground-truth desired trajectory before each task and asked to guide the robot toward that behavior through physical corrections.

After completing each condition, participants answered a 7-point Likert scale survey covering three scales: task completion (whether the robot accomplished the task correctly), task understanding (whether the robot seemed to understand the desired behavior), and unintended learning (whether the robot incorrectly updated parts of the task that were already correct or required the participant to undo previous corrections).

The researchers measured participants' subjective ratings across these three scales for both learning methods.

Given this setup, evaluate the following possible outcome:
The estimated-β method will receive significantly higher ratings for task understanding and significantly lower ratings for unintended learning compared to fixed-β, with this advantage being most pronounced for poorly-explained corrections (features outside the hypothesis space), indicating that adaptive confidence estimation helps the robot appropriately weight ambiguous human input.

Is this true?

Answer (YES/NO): NO